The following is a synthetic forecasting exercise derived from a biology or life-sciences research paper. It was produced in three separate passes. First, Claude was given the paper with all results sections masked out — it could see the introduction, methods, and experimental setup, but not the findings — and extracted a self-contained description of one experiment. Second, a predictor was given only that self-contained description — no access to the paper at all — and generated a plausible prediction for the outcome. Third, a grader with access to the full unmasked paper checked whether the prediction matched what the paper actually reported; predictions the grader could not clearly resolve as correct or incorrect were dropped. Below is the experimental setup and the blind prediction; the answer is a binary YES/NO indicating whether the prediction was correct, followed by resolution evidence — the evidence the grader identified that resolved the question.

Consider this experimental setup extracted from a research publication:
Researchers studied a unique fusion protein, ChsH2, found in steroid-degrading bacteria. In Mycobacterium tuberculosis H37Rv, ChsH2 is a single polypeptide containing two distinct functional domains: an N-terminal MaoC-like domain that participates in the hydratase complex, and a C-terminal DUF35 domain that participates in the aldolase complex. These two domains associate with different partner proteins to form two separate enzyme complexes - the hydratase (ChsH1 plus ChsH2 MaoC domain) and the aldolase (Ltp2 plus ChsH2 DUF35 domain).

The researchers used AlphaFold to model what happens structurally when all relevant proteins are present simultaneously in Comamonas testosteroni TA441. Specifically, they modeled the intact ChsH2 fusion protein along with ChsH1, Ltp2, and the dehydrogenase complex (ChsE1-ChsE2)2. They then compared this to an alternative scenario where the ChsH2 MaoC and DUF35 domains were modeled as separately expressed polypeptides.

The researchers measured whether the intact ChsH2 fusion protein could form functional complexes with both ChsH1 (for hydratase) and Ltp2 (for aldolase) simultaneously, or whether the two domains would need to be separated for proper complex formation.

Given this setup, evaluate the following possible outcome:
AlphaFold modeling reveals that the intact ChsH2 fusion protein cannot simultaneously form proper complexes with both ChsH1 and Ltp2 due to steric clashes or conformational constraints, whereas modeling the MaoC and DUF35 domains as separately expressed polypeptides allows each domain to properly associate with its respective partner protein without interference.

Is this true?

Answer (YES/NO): NO